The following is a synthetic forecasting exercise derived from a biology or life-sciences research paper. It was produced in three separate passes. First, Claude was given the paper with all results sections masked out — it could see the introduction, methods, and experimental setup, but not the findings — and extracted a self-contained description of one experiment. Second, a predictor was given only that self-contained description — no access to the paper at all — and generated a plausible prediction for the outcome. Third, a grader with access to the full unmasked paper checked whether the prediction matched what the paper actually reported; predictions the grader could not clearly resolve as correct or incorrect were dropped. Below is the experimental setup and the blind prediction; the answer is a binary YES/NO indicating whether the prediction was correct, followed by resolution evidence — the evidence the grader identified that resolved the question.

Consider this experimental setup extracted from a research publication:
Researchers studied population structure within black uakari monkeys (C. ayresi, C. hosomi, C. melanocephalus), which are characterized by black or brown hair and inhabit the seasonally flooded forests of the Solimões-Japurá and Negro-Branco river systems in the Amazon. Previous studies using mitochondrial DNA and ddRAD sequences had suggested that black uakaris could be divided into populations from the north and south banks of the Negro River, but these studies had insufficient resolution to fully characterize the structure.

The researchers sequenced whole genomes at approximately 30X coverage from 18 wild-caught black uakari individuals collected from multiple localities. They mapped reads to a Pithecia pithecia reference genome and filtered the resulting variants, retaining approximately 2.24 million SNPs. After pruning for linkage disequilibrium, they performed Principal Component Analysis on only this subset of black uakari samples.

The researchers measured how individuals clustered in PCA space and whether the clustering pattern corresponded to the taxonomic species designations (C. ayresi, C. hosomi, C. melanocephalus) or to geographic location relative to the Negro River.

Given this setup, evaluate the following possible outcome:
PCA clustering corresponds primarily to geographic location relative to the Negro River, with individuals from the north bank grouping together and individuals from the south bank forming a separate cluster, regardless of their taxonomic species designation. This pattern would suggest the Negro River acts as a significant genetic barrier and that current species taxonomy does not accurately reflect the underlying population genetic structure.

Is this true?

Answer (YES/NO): YES